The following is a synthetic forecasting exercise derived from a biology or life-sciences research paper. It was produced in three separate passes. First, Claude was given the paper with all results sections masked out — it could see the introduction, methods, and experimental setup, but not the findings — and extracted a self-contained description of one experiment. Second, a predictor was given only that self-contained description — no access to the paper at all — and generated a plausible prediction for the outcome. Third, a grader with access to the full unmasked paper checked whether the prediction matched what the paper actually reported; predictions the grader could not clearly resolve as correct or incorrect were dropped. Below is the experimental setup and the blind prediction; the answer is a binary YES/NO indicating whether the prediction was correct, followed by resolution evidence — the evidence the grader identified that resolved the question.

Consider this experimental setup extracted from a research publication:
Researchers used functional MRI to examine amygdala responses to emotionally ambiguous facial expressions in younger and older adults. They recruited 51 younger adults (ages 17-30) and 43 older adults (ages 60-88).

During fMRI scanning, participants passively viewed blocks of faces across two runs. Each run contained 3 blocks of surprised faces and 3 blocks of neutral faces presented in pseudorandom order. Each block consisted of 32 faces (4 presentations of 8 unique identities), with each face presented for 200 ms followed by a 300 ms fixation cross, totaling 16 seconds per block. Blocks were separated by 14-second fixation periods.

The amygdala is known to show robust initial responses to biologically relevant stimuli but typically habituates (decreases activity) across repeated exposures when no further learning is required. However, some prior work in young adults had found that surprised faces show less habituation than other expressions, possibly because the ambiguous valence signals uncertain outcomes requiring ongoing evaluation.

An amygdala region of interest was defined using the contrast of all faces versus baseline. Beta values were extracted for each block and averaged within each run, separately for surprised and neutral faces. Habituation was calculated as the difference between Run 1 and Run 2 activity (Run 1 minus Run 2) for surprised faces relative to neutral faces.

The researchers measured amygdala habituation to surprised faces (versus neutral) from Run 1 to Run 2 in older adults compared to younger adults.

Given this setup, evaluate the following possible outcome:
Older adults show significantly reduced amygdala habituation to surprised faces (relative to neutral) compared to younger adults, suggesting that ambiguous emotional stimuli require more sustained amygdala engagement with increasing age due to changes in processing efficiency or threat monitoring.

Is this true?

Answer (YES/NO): NO